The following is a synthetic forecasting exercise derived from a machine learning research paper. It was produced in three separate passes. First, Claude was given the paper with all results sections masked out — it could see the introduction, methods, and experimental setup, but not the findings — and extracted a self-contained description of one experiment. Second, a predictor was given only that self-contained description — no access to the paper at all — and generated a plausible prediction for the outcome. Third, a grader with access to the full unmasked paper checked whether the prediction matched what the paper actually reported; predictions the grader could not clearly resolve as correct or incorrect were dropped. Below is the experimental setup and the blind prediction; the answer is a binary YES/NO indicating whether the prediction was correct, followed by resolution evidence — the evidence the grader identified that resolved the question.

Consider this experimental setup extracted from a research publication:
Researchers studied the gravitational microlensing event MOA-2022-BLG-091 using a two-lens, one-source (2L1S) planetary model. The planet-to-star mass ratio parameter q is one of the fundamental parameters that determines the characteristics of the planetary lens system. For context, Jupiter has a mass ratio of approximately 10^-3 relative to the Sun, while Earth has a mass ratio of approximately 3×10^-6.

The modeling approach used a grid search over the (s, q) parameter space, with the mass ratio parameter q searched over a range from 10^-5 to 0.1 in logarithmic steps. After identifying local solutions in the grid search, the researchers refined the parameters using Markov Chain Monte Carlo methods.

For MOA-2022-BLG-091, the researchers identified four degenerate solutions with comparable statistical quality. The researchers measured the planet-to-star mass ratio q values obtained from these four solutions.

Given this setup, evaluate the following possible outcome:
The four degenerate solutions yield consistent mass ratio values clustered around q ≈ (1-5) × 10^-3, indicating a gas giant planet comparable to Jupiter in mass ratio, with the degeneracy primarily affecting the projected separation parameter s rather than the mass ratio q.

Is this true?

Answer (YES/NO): NO